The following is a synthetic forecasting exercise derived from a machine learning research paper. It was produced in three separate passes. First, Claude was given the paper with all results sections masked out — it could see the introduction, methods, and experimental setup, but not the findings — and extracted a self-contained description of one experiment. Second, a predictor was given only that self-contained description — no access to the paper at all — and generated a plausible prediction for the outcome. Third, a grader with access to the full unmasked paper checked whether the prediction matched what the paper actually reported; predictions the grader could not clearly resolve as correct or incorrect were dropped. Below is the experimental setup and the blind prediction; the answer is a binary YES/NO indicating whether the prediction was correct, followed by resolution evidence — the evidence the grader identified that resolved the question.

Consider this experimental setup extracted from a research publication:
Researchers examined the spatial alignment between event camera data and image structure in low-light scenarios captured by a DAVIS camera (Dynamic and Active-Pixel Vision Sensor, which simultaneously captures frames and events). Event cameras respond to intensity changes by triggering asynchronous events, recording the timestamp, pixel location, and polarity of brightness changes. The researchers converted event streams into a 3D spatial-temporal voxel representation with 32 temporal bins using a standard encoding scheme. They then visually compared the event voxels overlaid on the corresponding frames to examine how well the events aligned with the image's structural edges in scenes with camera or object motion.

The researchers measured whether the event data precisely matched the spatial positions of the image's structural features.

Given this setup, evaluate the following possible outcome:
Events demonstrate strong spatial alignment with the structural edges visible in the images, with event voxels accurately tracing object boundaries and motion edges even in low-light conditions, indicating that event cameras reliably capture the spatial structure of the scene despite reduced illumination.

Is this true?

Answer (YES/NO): NO